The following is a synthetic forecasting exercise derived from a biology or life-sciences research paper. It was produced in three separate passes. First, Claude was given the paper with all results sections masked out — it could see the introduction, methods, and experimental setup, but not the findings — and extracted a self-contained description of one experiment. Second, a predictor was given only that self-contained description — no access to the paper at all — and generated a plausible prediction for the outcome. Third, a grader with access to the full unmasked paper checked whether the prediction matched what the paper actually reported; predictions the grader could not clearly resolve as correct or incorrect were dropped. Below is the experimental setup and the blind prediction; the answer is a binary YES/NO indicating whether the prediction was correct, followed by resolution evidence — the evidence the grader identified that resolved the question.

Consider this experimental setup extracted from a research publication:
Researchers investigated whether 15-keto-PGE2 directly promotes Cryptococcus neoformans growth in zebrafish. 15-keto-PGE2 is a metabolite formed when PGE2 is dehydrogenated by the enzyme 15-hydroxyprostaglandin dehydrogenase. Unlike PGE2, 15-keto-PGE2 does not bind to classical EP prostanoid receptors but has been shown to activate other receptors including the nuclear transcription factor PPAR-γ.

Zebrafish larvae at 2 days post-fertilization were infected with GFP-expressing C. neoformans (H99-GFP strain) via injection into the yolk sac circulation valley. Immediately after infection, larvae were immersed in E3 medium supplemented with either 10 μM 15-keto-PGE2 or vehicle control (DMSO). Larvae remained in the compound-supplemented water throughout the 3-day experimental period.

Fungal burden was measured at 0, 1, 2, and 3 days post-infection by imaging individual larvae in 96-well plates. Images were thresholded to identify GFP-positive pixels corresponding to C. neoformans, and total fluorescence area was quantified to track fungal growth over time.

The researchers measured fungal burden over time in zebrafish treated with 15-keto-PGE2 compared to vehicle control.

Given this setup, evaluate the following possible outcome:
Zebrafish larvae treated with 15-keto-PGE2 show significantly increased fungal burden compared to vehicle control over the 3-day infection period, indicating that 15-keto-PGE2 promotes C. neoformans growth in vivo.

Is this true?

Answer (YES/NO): YES